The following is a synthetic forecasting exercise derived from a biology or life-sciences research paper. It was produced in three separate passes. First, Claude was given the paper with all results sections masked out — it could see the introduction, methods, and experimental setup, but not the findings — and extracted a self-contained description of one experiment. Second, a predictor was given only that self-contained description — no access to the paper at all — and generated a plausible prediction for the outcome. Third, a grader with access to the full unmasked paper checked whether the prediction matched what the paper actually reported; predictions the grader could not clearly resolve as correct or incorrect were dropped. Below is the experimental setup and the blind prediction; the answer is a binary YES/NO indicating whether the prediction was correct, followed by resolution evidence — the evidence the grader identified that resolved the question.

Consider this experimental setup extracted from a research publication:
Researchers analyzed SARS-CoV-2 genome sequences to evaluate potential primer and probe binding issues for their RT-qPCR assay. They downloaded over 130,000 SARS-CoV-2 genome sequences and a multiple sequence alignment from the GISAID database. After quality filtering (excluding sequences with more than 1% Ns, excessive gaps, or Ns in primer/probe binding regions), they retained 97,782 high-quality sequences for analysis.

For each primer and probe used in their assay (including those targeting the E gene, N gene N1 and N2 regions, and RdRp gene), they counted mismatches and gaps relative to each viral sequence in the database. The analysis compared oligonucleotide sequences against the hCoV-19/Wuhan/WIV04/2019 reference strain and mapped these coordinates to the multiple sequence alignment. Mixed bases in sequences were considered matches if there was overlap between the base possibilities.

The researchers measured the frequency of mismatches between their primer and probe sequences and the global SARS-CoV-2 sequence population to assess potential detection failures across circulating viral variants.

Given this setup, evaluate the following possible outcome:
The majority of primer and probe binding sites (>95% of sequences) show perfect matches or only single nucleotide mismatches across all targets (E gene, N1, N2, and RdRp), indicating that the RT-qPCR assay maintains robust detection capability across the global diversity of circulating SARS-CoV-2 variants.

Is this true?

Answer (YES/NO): YES